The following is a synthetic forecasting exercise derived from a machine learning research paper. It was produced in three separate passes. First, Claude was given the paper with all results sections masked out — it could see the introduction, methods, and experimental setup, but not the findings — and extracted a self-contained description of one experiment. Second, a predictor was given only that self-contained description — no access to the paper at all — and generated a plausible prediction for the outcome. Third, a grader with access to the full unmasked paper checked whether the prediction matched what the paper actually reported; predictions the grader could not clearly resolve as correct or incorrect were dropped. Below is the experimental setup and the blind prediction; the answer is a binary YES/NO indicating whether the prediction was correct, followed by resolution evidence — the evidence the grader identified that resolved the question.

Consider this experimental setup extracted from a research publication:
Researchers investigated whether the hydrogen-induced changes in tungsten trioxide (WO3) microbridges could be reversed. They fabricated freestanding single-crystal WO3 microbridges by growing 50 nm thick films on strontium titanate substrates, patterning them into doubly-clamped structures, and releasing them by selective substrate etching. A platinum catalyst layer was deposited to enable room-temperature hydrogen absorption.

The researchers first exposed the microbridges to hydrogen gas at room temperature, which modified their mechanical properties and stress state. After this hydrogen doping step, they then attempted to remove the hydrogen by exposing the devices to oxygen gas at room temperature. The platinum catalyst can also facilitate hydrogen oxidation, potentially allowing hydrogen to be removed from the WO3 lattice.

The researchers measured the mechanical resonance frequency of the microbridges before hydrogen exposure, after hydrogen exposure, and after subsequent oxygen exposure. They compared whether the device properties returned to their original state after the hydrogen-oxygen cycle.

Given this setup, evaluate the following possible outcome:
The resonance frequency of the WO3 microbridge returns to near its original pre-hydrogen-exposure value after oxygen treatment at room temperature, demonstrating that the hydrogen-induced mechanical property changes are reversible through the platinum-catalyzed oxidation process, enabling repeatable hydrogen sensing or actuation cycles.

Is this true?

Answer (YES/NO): YES